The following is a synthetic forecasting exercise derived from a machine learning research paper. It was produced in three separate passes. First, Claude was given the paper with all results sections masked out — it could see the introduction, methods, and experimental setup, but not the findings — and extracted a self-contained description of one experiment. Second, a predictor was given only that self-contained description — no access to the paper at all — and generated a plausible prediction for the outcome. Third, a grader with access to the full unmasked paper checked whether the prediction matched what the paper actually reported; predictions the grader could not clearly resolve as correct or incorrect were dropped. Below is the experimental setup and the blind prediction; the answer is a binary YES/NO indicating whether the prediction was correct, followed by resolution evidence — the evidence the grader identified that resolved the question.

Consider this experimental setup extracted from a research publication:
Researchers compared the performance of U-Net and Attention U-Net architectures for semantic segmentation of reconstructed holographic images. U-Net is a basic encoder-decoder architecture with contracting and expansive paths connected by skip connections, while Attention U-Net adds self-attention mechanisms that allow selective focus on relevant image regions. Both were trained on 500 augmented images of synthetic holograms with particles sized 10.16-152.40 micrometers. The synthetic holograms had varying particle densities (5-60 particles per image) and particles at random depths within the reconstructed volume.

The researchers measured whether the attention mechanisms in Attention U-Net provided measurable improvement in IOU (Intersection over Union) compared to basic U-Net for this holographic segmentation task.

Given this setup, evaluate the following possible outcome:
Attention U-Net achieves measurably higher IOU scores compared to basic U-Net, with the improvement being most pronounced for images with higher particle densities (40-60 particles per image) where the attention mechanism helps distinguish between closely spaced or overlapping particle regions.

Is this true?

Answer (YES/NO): NO